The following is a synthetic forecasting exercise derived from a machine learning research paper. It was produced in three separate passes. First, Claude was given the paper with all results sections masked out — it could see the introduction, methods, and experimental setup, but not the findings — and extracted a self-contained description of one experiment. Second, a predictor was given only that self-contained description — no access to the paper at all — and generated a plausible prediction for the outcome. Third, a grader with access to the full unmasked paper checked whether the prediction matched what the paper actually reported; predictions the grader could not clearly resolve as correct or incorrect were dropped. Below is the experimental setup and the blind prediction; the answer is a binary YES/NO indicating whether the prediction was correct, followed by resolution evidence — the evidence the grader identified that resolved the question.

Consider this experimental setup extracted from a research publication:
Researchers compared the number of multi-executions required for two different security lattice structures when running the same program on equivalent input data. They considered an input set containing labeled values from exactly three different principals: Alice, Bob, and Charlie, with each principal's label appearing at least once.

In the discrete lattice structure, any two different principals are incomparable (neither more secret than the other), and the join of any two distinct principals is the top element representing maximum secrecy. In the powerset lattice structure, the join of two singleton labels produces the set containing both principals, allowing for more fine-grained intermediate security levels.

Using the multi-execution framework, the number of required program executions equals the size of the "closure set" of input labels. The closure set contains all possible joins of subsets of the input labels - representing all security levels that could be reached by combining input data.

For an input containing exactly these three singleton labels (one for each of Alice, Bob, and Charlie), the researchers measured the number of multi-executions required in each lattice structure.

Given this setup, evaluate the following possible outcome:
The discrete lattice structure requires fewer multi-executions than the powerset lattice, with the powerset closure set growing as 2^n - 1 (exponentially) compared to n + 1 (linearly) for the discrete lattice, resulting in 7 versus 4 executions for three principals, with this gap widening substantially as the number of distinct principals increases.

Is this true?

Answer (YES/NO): NO